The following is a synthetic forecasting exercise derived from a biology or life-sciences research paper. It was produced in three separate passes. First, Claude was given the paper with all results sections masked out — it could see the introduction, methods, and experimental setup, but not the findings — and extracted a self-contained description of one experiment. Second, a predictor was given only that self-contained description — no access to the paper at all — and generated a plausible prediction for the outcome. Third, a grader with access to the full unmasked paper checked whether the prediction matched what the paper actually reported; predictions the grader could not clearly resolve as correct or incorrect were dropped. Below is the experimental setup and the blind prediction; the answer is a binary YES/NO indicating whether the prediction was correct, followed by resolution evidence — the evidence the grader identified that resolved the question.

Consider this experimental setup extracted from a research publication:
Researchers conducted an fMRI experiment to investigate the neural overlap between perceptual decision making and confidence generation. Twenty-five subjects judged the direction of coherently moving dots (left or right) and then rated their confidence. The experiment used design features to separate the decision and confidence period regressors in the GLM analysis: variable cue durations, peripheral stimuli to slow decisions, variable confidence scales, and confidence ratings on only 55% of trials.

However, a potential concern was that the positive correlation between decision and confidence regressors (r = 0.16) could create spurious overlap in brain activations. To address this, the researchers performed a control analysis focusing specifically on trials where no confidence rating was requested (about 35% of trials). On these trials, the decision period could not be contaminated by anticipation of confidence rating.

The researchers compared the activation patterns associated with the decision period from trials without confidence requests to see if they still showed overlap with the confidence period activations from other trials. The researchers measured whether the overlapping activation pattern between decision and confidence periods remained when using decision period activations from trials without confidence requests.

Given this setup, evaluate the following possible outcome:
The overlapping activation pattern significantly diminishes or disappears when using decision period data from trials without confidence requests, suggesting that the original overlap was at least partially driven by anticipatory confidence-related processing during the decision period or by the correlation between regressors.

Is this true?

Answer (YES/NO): NO